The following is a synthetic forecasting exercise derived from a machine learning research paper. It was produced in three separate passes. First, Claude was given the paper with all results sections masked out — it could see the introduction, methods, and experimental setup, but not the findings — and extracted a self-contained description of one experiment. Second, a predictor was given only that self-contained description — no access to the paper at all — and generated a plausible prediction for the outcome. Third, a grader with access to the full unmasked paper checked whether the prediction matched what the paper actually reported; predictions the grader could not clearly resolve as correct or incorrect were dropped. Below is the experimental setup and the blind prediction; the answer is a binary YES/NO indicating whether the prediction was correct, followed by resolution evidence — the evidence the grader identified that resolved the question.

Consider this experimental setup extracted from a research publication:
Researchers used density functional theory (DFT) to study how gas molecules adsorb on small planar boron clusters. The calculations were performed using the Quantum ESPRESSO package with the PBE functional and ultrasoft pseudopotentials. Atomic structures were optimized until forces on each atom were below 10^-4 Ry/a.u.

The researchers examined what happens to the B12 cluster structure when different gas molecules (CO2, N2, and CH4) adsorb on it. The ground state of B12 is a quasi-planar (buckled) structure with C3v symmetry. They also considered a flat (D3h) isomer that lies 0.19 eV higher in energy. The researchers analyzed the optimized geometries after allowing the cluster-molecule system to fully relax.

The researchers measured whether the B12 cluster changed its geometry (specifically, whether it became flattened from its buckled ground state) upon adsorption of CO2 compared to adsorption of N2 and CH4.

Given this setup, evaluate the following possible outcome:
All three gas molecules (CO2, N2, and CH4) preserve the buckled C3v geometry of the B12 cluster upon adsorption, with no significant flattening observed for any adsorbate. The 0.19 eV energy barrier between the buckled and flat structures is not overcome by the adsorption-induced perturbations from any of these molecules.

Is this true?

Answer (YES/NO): NO